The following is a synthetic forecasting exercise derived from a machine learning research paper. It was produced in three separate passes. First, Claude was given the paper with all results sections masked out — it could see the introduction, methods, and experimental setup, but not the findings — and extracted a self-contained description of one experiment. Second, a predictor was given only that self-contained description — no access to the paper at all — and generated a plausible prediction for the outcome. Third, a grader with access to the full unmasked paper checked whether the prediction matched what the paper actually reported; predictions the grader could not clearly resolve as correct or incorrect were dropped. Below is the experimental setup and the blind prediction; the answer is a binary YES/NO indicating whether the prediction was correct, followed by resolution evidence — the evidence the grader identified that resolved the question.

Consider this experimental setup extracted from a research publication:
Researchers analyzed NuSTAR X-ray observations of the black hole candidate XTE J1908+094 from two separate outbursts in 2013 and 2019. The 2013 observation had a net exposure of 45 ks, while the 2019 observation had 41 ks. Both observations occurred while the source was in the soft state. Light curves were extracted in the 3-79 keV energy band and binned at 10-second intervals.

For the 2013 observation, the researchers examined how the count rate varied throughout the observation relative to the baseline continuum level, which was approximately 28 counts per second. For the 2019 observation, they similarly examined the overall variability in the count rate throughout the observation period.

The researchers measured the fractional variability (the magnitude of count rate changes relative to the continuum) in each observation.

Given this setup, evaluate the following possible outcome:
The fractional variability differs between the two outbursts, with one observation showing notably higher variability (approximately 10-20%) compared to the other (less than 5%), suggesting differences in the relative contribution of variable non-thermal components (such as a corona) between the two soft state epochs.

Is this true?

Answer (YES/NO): NO